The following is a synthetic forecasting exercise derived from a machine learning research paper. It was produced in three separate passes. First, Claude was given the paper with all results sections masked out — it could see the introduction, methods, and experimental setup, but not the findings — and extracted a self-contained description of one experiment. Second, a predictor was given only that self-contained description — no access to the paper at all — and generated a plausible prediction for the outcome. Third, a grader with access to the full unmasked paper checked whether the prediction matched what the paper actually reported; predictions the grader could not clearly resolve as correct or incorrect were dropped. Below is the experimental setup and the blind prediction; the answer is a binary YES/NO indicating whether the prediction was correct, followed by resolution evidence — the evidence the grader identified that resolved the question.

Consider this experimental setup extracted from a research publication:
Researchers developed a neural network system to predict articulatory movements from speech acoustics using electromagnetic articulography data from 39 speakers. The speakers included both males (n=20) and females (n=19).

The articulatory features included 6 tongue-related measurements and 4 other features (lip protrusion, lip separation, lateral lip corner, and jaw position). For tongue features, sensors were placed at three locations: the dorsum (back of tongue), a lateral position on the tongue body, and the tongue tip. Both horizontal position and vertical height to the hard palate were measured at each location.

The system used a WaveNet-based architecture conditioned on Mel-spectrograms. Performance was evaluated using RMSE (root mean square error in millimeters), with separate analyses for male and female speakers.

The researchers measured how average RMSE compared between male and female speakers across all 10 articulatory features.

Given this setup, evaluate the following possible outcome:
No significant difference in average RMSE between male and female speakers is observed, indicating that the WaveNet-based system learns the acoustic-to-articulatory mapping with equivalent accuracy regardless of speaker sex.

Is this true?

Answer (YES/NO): NO